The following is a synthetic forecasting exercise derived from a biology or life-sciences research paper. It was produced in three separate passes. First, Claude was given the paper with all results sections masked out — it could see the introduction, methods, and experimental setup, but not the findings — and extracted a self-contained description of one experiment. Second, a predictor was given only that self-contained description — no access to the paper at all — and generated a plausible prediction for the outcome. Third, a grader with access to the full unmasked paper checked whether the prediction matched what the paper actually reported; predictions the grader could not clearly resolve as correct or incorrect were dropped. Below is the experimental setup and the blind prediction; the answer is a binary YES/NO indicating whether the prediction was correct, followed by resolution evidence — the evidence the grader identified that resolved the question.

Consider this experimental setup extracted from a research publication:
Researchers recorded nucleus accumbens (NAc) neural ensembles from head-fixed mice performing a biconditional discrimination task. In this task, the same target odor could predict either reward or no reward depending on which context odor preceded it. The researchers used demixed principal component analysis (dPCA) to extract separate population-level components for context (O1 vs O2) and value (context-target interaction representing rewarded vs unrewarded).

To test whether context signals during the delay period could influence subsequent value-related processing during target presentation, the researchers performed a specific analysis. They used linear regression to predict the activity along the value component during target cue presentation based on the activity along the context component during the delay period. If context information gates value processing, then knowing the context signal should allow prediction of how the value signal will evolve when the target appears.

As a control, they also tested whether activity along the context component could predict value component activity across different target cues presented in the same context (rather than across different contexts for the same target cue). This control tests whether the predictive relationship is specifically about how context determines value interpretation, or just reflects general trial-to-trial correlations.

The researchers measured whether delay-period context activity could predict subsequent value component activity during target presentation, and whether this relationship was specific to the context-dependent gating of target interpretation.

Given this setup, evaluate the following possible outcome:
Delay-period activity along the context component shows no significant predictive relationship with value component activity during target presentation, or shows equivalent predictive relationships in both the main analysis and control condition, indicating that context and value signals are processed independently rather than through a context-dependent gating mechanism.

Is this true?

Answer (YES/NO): NO